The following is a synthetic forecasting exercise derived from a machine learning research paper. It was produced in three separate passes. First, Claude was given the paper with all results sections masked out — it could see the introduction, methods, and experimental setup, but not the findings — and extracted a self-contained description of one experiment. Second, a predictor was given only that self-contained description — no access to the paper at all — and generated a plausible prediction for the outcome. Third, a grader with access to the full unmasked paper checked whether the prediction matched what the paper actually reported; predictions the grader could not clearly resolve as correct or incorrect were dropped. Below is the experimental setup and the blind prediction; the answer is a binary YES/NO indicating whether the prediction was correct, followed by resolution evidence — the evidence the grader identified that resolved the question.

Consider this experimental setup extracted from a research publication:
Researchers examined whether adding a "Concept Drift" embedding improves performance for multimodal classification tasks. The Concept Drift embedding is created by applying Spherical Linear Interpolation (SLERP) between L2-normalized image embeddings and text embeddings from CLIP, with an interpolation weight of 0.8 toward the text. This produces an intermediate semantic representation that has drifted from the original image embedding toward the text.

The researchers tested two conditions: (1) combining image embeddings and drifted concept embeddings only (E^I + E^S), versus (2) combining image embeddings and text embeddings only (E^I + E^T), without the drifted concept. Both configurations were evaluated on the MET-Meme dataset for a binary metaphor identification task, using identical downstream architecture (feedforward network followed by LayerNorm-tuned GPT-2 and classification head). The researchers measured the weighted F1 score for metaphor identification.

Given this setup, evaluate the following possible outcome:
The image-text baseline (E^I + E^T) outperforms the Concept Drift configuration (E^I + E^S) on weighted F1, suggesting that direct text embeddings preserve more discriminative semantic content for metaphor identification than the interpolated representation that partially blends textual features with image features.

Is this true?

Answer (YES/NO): NO